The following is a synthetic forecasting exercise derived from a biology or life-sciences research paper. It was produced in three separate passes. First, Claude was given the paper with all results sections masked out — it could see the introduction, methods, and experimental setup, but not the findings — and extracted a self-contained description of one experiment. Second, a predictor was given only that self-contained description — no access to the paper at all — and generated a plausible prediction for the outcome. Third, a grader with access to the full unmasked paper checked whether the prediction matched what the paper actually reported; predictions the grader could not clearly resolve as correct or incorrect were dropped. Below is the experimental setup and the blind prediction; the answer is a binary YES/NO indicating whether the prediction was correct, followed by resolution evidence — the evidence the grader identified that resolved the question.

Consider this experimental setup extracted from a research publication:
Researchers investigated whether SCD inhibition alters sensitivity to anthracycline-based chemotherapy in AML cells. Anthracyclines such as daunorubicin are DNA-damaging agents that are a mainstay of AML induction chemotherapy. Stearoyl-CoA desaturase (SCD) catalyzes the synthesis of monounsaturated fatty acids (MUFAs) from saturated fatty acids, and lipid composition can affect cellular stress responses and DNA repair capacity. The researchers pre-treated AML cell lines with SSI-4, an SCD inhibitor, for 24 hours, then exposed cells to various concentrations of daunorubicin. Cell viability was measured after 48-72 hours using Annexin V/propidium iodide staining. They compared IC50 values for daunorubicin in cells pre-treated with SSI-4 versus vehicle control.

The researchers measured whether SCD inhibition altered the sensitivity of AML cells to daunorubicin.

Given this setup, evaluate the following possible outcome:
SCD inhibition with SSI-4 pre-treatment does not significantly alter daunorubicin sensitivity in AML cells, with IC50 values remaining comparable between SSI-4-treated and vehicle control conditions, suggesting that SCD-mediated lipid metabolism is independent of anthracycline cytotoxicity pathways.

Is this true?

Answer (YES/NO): NO